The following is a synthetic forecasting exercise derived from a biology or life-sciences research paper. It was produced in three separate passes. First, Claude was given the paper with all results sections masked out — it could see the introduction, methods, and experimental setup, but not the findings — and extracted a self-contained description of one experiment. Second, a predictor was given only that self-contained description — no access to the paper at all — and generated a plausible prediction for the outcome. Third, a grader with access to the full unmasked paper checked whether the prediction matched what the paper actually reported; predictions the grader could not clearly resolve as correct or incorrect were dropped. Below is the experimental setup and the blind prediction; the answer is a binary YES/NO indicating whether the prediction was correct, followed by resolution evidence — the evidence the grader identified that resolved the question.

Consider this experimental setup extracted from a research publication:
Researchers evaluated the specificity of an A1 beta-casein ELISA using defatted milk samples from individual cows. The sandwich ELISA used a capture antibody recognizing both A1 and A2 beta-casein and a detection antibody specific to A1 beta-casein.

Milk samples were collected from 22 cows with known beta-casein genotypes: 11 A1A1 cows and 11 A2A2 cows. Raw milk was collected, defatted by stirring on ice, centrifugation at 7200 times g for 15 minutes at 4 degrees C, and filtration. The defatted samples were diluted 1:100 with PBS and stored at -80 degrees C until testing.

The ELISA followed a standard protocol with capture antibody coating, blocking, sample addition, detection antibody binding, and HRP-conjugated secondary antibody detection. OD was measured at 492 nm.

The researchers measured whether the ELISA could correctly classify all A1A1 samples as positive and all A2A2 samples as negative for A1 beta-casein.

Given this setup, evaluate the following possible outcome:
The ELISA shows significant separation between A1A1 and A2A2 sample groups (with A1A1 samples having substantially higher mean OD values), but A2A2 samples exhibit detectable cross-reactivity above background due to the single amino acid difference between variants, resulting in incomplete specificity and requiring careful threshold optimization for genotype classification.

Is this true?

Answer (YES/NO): NO